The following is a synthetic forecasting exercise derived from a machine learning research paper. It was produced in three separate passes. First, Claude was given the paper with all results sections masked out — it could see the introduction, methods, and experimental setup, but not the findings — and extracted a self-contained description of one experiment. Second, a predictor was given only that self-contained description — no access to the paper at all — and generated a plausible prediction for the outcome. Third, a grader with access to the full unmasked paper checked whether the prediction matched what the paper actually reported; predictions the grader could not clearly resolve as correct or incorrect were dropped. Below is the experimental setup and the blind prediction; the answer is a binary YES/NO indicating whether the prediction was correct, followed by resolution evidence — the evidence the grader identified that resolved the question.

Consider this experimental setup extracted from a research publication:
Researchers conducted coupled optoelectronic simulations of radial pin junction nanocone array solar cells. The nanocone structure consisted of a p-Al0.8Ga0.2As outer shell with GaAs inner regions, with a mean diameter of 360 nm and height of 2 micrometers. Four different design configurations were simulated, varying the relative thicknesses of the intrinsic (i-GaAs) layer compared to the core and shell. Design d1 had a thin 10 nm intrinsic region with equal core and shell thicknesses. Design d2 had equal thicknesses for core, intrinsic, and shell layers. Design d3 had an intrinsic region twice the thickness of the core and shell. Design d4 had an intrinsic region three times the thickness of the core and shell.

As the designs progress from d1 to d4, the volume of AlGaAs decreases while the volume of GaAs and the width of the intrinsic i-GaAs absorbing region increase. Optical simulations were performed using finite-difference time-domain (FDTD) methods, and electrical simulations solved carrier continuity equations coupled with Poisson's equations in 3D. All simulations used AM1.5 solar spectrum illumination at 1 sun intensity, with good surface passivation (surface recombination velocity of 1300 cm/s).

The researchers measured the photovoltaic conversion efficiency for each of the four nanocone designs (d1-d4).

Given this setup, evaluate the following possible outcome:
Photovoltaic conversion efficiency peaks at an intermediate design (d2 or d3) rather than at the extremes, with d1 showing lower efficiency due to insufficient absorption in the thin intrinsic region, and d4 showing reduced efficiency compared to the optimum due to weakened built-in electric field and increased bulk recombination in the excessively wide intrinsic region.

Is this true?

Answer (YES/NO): NO